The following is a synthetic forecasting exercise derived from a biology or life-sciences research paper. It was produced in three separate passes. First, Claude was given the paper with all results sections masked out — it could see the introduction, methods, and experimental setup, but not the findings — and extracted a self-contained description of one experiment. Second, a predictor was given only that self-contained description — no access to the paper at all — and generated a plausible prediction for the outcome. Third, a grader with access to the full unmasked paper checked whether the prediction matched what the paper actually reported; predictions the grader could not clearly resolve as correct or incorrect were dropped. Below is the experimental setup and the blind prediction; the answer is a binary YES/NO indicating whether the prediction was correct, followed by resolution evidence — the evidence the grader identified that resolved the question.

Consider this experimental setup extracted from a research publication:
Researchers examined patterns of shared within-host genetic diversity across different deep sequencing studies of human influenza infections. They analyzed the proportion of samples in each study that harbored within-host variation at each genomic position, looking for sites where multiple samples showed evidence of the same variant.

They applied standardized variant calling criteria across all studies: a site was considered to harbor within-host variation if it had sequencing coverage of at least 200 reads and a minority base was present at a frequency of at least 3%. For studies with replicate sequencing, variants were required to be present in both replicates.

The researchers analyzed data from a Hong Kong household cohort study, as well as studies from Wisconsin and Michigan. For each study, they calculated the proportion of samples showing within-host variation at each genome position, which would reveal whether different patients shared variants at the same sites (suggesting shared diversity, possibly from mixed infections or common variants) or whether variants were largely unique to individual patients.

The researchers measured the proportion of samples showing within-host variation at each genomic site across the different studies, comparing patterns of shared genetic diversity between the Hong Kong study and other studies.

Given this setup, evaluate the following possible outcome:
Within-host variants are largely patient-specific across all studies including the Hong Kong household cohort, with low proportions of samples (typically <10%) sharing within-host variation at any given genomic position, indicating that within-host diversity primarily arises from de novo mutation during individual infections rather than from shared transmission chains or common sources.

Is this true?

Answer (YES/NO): NO